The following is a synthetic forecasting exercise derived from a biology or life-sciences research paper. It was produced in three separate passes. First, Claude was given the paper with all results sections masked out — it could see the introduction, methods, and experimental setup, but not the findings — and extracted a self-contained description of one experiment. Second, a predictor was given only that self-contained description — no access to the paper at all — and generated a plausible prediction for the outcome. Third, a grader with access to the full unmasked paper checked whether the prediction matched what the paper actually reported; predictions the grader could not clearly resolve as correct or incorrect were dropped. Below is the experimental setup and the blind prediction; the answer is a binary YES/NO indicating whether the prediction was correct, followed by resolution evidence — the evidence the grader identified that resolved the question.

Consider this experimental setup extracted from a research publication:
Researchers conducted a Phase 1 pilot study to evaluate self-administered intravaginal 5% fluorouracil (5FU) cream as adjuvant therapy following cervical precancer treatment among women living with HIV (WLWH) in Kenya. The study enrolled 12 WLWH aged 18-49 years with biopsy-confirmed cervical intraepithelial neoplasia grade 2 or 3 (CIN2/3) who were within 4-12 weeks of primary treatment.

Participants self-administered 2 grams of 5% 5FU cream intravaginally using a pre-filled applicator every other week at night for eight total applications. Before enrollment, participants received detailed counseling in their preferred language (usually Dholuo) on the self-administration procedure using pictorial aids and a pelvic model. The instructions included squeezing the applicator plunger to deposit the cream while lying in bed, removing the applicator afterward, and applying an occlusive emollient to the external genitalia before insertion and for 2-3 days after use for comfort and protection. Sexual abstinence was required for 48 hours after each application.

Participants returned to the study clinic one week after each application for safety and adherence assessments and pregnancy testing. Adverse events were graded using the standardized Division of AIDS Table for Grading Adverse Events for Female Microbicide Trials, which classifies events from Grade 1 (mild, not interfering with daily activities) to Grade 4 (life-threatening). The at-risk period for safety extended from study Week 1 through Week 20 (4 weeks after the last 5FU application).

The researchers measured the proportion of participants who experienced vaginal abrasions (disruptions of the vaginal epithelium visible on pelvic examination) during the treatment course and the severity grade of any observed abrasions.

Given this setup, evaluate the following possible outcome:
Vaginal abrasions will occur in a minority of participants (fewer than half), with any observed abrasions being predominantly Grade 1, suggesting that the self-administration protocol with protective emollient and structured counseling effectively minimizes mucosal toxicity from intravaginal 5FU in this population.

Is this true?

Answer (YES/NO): YES